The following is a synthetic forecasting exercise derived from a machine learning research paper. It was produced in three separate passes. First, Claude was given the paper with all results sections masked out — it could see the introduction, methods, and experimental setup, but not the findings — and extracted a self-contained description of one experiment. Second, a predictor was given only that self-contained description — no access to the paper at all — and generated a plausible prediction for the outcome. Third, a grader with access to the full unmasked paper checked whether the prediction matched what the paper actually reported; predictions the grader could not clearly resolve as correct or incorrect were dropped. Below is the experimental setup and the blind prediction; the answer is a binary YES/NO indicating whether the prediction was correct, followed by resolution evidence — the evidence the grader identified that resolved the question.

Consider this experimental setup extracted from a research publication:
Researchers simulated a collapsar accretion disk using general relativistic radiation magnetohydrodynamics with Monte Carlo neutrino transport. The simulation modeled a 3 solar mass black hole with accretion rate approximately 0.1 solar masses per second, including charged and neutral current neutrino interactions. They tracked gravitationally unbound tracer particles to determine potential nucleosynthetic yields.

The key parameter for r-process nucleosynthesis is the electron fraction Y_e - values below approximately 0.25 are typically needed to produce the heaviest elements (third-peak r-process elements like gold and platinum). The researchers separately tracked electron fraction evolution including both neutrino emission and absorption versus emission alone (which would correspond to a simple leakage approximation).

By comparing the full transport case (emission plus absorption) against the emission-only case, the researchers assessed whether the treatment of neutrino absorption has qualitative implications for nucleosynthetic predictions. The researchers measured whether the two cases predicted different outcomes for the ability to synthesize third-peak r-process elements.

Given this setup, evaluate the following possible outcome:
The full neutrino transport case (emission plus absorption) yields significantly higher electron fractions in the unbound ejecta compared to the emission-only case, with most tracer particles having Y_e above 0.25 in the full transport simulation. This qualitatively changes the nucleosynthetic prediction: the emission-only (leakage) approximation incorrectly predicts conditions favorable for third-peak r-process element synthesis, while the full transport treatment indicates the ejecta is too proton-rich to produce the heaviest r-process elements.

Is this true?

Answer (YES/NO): YES